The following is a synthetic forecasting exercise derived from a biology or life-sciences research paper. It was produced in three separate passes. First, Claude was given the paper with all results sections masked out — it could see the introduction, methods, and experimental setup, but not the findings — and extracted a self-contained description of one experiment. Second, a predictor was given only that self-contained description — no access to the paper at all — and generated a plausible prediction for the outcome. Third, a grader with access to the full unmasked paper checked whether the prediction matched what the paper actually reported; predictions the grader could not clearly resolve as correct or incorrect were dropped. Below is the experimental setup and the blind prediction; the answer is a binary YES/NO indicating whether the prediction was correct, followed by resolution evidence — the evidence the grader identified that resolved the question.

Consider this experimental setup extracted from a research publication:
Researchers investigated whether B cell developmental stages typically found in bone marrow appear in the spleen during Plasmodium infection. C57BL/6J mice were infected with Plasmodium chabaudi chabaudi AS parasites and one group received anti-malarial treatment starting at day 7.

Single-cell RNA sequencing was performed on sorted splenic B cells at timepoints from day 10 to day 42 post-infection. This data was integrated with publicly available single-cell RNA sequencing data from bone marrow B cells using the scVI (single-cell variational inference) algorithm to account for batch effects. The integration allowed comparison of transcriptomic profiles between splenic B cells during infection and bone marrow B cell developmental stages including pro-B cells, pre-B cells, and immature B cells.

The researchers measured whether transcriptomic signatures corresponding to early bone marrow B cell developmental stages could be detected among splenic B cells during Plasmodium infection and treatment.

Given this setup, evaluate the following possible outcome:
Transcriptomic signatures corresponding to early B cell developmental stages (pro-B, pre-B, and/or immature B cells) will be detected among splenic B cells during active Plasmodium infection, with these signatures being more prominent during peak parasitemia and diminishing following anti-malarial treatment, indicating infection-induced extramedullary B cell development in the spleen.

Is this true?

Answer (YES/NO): NO